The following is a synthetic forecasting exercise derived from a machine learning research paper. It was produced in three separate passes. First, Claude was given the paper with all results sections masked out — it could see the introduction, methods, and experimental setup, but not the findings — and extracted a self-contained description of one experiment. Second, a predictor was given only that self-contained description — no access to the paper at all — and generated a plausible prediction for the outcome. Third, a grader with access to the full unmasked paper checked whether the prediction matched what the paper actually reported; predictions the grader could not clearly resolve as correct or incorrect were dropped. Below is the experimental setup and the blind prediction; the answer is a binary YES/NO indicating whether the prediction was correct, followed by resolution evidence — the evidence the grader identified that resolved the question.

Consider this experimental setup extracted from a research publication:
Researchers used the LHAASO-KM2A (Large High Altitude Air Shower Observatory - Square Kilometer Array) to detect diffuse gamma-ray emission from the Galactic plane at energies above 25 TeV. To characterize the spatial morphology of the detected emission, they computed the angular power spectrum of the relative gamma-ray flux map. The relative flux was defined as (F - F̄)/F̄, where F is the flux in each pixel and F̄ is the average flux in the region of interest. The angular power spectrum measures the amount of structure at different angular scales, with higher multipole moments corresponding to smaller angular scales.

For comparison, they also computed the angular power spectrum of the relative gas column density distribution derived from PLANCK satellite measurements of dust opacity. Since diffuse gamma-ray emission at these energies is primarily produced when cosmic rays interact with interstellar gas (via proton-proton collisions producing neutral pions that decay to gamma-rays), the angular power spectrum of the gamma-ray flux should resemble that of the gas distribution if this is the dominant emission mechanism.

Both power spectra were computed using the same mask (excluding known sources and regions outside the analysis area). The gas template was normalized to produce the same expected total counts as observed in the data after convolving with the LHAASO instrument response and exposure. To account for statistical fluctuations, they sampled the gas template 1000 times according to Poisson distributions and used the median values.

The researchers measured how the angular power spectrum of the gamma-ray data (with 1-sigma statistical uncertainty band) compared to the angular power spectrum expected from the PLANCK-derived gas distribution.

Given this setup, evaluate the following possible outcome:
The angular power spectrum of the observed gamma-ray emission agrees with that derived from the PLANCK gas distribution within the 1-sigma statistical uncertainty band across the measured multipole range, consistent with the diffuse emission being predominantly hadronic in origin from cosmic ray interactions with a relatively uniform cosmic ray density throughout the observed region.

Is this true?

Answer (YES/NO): NO